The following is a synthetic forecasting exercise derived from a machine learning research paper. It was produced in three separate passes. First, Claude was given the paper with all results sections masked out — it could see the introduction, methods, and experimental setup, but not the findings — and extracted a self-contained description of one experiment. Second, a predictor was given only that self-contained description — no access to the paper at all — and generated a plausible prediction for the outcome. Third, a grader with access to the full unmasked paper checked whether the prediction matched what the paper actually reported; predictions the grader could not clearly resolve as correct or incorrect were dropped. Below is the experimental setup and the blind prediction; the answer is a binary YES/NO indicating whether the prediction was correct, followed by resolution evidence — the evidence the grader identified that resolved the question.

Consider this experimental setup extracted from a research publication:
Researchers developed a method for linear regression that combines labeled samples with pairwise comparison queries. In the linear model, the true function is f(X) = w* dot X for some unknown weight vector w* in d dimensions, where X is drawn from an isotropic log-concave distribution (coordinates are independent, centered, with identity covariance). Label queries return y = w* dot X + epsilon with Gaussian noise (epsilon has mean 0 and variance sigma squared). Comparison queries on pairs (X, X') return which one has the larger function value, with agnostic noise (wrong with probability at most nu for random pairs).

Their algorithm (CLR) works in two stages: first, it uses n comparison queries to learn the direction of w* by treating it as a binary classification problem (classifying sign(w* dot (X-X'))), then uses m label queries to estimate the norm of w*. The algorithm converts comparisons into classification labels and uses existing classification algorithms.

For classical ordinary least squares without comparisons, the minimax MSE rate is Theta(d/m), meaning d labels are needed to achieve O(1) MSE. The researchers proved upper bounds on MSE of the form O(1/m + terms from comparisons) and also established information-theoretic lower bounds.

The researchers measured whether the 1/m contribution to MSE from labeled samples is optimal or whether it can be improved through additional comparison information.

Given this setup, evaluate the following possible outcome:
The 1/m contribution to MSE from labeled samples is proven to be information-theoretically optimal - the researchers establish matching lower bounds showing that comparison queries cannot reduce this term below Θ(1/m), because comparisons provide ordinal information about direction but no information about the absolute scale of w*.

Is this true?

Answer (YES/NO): YES